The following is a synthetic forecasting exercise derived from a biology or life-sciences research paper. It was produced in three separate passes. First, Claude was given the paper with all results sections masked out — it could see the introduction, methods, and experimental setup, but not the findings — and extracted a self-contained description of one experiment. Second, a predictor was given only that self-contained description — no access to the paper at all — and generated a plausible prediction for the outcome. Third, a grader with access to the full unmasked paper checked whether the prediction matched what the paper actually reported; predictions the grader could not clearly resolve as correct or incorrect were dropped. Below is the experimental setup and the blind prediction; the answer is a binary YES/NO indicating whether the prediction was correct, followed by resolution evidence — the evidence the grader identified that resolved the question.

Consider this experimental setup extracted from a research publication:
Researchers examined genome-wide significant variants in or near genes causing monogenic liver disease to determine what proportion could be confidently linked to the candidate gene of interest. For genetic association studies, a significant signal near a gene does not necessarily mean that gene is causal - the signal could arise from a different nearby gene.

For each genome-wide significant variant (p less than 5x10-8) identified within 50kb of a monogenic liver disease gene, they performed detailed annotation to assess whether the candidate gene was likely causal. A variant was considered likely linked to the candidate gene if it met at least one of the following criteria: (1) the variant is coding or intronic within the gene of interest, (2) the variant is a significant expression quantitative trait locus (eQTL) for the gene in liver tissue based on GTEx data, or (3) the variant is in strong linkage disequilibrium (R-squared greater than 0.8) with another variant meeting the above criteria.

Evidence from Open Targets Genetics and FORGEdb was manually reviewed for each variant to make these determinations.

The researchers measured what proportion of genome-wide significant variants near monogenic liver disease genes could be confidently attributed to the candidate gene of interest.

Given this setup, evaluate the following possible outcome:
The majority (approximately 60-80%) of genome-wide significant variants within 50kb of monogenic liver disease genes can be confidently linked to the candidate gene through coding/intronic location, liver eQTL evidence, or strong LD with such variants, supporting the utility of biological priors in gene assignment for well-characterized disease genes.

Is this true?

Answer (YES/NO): YES